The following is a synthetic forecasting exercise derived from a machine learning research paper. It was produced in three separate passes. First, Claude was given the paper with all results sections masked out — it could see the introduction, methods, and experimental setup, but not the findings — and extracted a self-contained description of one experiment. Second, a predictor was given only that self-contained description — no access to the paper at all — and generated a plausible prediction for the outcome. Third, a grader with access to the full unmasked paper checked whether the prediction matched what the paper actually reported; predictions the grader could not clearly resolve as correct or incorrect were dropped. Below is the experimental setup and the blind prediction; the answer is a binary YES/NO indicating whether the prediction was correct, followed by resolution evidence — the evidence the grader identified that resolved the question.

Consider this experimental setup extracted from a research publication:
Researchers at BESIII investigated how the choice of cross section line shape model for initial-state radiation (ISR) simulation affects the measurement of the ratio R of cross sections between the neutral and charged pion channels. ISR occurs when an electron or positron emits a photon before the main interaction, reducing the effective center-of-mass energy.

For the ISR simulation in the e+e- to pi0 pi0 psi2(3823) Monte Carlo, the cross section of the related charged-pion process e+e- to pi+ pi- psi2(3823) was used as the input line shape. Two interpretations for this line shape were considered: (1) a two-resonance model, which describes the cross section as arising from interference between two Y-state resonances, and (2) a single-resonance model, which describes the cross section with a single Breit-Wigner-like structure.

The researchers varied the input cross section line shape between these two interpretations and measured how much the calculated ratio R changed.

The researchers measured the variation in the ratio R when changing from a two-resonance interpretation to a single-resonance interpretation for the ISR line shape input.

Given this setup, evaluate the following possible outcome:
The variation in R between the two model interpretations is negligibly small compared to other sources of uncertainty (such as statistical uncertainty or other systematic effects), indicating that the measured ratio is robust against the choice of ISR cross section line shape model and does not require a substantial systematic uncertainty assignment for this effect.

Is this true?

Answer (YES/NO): YES